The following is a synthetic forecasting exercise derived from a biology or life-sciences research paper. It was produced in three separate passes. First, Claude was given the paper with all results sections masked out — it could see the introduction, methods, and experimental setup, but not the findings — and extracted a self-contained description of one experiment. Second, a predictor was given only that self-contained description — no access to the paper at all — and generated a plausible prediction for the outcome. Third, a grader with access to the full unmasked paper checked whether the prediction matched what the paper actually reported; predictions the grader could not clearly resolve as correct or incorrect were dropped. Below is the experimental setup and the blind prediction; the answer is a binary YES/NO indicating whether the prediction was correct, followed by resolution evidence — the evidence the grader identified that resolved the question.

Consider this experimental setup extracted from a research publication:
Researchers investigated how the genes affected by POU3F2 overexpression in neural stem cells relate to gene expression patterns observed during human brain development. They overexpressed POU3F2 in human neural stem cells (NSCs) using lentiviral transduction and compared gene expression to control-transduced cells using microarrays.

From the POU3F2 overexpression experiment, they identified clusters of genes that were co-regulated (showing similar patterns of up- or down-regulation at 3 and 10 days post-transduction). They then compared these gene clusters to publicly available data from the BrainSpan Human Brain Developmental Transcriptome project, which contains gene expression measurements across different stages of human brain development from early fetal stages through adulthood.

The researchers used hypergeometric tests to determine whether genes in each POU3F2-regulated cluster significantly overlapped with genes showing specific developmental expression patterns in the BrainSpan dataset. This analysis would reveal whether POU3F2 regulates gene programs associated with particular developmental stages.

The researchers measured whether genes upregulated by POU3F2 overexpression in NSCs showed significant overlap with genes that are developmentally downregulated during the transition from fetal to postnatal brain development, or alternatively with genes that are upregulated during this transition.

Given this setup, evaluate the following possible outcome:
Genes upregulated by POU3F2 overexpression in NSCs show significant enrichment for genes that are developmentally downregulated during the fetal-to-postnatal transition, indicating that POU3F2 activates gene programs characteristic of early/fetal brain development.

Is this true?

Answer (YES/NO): NO